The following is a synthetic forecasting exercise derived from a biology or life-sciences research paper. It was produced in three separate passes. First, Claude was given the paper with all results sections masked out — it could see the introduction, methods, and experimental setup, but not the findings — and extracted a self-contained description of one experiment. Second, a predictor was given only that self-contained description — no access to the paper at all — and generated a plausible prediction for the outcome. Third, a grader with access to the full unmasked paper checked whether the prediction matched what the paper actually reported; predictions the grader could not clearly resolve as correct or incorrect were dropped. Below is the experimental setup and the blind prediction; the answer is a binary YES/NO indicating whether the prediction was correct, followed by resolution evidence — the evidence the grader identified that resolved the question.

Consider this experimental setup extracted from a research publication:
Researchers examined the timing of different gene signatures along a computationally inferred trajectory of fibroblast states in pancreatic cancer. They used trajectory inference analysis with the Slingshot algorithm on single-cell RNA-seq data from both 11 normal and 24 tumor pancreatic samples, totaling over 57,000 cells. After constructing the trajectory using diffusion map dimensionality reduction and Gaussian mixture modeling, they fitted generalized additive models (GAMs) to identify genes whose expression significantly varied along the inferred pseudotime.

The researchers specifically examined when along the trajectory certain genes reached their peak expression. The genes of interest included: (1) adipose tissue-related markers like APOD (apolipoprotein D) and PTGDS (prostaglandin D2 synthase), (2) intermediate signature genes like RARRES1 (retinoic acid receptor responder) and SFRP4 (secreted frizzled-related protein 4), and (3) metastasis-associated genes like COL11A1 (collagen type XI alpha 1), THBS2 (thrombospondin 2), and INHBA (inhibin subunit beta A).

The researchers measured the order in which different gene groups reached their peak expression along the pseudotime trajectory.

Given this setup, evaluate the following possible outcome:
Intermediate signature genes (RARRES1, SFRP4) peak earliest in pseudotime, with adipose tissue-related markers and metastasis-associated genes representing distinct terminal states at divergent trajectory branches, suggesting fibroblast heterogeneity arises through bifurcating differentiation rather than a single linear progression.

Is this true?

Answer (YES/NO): NO